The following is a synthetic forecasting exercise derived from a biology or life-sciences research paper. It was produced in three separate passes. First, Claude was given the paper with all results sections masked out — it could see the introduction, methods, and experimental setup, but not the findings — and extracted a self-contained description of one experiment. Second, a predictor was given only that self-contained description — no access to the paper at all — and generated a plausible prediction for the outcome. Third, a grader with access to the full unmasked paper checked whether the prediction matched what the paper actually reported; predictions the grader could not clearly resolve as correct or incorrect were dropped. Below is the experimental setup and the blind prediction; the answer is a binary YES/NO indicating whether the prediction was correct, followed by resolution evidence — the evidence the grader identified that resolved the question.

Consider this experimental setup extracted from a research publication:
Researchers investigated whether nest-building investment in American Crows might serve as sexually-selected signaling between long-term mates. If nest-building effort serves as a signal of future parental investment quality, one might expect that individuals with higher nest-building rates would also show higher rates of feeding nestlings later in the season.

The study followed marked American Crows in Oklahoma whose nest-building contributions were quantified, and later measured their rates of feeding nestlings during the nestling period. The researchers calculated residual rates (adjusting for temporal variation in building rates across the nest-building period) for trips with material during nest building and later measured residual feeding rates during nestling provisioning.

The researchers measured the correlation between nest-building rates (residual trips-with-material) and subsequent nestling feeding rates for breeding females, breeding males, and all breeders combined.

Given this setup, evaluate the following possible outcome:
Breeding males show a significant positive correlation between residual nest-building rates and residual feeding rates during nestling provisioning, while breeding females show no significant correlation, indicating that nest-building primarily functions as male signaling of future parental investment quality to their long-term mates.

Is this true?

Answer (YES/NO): NO